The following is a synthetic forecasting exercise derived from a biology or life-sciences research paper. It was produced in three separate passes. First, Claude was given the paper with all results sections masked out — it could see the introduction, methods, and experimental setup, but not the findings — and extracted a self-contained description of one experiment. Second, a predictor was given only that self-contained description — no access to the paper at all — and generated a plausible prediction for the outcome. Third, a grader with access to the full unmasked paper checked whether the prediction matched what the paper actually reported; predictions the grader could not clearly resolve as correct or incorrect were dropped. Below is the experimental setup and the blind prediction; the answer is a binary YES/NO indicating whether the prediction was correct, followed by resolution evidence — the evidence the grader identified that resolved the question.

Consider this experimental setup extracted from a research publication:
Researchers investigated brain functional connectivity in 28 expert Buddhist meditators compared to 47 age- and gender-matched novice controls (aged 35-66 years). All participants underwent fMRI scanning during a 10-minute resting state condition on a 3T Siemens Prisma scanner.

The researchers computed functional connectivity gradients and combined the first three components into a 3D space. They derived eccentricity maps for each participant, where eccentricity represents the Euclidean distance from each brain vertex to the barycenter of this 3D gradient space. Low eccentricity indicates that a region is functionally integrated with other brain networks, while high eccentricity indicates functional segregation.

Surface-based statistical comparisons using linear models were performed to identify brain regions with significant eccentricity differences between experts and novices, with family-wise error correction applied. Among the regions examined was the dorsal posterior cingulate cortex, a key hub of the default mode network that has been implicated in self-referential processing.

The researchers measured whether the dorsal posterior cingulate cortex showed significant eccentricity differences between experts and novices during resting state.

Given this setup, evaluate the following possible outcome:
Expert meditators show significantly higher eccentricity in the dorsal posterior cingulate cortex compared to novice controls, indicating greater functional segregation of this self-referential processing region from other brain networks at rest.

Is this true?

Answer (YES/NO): NO